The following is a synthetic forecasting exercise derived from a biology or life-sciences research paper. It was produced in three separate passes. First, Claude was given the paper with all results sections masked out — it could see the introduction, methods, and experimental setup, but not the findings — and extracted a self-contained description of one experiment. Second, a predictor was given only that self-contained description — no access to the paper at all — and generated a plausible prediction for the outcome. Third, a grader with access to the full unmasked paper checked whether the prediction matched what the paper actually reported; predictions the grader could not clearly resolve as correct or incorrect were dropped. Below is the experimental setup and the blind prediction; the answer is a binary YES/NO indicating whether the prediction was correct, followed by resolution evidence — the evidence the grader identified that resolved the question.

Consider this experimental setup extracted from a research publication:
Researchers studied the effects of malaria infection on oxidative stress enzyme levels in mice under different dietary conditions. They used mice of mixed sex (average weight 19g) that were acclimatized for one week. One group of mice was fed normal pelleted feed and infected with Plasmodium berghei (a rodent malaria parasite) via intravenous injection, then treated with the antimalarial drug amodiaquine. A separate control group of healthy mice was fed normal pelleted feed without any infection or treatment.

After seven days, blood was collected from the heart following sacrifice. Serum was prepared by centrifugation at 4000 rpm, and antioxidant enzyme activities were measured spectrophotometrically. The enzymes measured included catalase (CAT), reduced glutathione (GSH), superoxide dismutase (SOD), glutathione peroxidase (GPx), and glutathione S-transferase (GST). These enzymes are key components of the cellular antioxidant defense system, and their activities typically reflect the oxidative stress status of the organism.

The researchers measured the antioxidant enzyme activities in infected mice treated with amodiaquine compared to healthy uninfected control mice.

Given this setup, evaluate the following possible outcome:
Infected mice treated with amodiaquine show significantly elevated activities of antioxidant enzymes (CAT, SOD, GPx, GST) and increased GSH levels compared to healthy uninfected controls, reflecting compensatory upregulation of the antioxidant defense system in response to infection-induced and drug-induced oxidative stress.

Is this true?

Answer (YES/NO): NO